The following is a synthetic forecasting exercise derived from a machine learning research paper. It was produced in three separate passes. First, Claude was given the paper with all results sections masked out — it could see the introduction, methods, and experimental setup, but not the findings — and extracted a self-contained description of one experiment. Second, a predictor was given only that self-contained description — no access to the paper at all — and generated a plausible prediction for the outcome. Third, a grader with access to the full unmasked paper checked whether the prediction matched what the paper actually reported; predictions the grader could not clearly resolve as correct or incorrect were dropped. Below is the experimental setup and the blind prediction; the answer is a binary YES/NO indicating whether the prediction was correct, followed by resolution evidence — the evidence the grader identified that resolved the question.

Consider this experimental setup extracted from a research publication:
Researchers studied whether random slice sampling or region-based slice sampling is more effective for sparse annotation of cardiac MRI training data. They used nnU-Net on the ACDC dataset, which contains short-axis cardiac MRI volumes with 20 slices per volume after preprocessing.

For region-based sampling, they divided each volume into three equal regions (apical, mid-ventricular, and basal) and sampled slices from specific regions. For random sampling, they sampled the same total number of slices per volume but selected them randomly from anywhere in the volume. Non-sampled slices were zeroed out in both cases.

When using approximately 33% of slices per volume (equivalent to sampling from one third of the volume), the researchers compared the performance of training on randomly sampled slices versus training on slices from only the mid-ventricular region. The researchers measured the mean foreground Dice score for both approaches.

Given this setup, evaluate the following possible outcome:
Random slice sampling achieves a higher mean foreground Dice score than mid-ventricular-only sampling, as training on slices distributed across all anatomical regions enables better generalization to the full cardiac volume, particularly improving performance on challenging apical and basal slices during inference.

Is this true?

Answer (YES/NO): YES